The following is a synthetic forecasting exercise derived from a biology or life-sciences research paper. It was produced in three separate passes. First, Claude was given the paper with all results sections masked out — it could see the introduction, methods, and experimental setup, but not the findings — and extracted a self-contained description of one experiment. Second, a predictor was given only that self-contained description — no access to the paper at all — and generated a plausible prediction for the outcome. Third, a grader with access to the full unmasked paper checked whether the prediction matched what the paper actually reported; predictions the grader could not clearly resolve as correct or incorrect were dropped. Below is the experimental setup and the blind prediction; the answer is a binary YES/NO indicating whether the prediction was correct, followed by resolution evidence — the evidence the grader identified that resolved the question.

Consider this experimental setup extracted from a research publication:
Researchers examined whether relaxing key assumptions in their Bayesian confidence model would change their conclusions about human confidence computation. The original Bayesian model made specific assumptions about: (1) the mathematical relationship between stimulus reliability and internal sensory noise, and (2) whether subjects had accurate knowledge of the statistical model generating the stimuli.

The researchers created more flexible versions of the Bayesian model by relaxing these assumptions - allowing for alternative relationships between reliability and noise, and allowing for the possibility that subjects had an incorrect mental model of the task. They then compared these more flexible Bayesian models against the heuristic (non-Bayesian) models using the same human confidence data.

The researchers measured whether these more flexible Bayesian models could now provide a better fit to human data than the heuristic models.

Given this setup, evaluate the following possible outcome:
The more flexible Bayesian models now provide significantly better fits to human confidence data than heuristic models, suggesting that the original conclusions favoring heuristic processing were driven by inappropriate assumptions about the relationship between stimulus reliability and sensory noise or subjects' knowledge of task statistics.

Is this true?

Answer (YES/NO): NO